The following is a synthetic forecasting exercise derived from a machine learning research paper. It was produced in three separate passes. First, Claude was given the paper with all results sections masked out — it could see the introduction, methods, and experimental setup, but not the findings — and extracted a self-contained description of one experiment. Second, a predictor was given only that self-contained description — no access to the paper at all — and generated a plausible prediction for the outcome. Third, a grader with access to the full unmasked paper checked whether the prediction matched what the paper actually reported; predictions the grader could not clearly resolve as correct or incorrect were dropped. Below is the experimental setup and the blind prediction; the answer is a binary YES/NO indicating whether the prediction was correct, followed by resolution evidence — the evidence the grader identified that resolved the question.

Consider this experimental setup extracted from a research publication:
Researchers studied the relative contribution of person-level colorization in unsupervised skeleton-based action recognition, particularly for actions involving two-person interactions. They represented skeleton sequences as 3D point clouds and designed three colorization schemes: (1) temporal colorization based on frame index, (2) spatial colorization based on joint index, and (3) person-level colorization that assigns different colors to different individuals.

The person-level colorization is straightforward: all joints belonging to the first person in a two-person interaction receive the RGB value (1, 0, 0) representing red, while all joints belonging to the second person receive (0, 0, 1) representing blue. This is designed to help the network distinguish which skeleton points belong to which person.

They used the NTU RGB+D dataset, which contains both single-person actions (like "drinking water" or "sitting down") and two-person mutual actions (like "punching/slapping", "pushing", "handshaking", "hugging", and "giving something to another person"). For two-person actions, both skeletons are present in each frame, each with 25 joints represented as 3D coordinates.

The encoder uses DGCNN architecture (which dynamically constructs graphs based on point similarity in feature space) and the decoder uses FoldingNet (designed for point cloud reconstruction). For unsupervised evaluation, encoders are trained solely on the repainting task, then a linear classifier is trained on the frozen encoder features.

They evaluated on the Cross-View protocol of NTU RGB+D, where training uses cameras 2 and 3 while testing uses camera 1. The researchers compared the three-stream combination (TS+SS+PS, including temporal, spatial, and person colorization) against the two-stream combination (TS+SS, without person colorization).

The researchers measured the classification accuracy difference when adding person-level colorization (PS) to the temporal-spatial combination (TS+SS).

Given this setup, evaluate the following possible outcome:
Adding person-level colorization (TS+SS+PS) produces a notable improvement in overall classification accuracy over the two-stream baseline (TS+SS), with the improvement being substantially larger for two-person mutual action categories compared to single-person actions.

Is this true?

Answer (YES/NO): NO